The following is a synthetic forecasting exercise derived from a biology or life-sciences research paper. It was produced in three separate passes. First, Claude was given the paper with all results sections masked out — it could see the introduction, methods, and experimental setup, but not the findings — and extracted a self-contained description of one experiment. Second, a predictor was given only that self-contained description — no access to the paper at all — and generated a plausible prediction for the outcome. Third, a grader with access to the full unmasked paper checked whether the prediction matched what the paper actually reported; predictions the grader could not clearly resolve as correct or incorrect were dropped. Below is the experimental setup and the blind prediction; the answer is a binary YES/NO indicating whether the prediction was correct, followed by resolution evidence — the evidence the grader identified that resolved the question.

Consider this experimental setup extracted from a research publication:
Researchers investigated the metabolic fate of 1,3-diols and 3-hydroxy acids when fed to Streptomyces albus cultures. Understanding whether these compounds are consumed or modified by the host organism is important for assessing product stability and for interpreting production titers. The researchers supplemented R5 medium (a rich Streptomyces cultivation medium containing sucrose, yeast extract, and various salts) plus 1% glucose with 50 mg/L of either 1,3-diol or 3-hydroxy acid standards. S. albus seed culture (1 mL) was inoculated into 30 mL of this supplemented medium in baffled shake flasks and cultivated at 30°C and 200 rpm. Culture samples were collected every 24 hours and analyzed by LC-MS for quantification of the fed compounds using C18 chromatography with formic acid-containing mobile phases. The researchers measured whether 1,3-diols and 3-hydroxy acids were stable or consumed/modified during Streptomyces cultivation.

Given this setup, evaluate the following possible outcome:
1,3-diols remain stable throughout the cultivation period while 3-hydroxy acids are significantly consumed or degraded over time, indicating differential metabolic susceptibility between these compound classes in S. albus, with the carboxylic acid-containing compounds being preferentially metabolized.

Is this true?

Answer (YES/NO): YES